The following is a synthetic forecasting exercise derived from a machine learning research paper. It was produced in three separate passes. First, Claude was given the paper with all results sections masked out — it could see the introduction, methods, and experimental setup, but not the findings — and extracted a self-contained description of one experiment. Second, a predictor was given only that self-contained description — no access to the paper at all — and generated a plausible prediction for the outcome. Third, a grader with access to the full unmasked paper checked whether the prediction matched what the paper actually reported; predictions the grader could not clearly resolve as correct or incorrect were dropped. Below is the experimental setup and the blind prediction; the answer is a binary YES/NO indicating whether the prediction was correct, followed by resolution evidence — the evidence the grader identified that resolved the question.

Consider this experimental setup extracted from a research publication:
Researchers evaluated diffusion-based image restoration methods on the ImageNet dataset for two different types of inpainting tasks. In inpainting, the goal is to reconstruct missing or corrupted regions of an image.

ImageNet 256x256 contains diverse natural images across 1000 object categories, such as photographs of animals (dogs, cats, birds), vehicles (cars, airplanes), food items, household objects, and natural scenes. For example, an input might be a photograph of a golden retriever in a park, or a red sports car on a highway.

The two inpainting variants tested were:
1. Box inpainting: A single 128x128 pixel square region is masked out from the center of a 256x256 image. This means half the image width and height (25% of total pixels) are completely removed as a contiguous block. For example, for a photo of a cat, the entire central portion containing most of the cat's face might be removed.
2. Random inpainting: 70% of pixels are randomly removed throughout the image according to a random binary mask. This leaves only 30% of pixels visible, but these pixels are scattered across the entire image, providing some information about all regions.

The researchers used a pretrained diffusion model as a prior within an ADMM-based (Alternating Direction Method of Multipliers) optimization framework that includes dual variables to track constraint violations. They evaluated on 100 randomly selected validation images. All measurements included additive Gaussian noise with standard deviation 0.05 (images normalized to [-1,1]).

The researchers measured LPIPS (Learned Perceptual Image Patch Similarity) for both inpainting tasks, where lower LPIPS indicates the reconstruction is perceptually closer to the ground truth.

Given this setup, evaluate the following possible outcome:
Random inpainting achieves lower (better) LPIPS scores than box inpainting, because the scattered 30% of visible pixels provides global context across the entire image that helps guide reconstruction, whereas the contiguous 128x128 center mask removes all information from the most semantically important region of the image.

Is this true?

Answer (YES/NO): YES